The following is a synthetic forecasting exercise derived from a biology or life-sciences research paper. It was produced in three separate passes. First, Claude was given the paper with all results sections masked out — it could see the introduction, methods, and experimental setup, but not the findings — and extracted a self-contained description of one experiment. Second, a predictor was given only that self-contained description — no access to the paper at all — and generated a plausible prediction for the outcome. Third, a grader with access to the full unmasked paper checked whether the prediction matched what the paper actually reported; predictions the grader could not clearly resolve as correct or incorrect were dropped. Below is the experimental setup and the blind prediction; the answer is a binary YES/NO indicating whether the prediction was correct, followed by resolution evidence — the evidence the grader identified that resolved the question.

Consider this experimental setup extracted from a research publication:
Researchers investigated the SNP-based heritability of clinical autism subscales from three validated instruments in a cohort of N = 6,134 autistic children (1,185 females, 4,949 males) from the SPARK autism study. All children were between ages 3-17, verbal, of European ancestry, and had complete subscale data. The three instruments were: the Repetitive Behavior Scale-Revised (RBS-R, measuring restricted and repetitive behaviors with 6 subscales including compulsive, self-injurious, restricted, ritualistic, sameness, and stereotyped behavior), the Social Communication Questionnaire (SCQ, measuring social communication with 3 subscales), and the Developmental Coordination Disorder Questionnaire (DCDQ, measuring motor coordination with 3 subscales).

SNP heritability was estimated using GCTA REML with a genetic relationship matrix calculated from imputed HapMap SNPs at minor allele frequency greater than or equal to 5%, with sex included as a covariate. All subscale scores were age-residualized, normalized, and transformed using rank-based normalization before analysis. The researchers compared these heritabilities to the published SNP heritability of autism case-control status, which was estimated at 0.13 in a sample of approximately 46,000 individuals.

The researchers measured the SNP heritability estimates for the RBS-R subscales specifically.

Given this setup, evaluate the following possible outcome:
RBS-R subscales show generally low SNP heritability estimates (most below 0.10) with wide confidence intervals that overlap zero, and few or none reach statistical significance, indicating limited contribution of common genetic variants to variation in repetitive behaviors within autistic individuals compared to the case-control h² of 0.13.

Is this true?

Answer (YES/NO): NO